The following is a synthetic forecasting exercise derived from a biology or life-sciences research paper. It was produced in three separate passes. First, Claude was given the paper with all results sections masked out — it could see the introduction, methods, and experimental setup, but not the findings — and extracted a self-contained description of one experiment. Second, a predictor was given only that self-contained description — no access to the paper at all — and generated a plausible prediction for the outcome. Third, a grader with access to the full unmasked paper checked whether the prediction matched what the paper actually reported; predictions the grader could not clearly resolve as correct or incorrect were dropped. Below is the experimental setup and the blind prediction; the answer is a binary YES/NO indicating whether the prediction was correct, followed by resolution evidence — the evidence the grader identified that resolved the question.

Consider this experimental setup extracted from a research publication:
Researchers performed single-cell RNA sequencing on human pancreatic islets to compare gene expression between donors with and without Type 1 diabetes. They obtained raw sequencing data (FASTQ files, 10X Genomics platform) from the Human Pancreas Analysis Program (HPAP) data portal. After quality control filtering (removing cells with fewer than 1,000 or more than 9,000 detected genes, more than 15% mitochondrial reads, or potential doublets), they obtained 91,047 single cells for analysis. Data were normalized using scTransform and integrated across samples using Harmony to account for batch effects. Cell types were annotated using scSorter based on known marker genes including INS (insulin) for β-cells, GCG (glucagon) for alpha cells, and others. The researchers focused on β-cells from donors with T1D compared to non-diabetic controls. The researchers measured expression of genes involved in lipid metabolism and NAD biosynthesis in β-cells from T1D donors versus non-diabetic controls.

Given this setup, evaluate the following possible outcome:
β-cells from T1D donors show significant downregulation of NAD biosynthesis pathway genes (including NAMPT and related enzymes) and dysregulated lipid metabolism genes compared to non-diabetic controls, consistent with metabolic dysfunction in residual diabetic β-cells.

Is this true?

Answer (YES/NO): NO